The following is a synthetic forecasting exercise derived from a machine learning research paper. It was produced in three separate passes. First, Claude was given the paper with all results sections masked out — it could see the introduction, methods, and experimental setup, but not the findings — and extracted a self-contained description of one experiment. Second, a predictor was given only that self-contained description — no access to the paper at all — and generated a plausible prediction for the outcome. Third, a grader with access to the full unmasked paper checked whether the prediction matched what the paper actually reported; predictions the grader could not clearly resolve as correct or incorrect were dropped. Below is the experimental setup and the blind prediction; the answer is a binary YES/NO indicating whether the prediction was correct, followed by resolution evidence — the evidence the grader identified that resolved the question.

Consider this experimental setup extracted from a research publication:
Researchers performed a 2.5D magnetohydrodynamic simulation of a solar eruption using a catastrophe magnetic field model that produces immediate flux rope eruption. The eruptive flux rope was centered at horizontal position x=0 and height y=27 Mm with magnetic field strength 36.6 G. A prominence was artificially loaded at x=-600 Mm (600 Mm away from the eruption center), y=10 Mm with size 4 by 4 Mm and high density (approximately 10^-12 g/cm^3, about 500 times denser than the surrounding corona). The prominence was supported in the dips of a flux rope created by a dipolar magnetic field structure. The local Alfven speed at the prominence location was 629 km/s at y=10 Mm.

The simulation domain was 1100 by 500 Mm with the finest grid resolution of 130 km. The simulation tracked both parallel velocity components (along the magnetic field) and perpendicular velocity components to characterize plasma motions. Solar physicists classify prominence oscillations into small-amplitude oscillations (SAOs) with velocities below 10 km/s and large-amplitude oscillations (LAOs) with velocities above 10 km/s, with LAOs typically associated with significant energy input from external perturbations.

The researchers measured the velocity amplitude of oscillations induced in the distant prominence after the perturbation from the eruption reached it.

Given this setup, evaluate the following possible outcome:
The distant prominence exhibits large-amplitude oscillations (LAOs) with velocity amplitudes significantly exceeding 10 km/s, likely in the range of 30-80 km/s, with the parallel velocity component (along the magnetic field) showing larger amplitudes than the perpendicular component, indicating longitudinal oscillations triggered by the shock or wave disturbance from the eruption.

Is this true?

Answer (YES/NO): NO